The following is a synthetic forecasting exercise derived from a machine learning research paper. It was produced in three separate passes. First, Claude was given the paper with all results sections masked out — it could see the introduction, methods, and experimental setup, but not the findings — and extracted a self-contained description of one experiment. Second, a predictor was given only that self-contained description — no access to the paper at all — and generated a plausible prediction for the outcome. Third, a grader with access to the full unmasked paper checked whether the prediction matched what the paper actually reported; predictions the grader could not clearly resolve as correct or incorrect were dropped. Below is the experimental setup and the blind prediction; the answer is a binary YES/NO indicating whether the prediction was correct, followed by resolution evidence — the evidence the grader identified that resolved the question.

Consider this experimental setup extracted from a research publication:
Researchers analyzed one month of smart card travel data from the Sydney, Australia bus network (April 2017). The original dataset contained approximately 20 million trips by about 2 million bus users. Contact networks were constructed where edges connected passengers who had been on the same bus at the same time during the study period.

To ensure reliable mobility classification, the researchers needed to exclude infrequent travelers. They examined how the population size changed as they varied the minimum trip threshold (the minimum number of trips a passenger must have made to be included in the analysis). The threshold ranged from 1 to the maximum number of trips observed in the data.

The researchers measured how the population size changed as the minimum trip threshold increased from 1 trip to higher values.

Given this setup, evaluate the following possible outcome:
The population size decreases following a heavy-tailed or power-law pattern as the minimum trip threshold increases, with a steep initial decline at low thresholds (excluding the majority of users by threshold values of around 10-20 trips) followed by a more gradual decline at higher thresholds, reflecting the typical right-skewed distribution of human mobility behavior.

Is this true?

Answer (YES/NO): YES